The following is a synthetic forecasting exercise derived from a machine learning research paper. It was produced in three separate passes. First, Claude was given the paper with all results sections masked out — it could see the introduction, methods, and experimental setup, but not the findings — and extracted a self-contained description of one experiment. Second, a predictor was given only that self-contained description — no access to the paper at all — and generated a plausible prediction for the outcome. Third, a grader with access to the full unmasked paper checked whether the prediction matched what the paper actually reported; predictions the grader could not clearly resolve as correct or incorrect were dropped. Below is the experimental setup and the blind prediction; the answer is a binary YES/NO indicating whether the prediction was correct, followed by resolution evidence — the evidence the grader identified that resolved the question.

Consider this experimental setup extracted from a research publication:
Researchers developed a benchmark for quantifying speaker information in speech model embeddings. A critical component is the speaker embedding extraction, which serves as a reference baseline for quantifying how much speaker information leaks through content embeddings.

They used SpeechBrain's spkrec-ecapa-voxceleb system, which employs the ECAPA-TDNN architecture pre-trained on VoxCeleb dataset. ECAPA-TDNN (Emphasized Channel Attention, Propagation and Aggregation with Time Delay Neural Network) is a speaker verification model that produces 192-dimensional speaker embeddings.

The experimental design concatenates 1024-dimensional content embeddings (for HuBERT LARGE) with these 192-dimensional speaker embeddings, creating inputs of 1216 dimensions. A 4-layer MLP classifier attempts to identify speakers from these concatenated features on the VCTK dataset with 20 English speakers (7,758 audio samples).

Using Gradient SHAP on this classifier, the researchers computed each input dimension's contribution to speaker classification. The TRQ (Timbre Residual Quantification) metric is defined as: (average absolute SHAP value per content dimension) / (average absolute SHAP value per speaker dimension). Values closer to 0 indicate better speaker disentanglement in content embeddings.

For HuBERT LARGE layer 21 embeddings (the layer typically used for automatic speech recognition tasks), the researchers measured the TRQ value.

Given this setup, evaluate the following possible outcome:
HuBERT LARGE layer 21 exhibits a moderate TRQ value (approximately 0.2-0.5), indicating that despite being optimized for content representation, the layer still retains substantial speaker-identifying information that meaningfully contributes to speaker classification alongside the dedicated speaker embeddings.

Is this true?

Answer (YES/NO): NO